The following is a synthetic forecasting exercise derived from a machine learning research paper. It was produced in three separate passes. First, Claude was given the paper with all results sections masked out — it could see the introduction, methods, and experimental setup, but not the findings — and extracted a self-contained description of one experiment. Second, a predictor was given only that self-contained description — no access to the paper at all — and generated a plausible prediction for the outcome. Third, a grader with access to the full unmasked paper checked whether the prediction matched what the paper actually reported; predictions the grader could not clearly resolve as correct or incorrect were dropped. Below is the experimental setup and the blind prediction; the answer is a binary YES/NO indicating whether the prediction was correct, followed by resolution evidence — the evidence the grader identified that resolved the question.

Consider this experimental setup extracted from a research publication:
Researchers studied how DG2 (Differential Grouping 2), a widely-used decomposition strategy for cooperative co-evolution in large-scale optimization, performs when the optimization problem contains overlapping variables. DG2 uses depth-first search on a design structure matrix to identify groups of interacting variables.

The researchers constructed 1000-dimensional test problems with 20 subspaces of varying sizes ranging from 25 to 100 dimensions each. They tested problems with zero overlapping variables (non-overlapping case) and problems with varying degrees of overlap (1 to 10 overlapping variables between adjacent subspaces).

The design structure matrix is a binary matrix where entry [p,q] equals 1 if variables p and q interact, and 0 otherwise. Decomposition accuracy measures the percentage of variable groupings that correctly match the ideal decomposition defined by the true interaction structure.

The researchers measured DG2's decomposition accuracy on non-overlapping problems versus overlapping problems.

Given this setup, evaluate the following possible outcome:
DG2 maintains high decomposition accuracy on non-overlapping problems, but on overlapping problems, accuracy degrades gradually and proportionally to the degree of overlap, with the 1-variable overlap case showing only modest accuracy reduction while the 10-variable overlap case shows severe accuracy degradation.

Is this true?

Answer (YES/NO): NO